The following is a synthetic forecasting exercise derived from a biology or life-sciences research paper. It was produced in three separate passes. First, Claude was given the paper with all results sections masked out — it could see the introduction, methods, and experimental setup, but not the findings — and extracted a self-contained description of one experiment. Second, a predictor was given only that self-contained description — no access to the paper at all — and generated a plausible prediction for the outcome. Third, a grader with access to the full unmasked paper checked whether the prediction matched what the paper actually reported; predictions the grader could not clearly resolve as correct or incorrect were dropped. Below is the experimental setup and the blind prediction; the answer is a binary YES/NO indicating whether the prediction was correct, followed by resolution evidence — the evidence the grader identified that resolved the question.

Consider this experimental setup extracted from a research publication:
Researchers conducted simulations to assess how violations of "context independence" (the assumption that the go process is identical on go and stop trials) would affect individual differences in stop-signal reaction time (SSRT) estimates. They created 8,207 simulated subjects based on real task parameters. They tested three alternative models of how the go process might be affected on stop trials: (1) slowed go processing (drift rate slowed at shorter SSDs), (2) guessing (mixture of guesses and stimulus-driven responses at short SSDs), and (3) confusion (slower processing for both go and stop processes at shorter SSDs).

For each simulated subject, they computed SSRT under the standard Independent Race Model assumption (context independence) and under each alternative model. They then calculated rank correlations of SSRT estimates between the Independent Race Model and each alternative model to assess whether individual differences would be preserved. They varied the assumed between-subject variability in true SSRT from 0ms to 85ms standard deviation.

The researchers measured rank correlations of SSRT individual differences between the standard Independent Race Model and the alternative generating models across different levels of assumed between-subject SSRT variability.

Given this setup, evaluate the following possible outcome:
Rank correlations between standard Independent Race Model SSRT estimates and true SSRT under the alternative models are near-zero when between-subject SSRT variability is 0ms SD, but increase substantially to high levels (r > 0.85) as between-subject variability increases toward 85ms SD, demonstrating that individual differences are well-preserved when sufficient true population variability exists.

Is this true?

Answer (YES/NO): NO